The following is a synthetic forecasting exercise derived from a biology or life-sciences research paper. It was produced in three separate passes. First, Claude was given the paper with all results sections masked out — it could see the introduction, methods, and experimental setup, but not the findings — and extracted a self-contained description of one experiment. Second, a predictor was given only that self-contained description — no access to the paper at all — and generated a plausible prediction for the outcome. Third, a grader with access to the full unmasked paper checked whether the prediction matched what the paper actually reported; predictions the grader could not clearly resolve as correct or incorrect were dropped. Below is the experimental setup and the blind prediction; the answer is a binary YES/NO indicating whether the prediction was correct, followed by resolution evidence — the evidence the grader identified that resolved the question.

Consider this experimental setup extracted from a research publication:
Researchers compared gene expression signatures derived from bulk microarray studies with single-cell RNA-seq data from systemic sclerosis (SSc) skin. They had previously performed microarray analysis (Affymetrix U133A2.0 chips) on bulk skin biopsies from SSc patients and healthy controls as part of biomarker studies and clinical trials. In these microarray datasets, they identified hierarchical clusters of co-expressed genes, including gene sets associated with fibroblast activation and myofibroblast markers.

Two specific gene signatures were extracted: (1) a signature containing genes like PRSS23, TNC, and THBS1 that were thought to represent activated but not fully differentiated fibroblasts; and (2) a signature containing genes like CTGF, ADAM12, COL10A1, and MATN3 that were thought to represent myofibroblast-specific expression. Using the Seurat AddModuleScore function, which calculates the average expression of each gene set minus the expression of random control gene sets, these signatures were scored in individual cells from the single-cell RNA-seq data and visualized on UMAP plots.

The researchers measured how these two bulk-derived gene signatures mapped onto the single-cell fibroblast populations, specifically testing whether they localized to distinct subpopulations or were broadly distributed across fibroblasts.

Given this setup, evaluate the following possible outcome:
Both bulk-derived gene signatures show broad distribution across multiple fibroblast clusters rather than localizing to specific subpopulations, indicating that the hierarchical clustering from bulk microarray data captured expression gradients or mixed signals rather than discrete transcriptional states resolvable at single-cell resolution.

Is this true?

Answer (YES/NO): NO